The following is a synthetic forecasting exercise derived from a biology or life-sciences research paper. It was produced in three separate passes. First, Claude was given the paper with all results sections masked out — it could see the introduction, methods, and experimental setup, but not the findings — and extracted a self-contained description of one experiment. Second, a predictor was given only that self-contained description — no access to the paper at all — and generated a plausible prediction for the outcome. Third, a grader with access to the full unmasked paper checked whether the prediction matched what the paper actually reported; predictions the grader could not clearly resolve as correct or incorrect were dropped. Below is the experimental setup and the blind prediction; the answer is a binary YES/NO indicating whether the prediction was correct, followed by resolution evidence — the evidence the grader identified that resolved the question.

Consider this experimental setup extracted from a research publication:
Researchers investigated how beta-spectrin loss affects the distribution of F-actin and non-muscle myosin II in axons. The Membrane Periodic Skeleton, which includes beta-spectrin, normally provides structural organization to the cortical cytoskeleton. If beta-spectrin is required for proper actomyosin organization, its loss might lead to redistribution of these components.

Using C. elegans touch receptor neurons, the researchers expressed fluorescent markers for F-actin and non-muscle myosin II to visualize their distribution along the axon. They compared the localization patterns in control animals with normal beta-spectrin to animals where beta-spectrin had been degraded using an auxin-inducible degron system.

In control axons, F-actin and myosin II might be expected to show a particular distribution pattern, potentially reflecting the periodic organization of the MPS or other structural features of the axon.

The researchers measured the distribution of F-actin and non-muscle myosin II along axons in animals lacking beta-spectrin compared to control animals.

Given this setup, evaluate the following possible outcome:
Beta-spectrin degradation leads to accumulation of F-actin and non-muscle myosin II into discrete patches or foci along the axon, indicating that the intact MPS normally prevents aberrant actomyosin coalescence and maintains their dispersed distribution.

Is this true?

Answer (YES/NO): YES